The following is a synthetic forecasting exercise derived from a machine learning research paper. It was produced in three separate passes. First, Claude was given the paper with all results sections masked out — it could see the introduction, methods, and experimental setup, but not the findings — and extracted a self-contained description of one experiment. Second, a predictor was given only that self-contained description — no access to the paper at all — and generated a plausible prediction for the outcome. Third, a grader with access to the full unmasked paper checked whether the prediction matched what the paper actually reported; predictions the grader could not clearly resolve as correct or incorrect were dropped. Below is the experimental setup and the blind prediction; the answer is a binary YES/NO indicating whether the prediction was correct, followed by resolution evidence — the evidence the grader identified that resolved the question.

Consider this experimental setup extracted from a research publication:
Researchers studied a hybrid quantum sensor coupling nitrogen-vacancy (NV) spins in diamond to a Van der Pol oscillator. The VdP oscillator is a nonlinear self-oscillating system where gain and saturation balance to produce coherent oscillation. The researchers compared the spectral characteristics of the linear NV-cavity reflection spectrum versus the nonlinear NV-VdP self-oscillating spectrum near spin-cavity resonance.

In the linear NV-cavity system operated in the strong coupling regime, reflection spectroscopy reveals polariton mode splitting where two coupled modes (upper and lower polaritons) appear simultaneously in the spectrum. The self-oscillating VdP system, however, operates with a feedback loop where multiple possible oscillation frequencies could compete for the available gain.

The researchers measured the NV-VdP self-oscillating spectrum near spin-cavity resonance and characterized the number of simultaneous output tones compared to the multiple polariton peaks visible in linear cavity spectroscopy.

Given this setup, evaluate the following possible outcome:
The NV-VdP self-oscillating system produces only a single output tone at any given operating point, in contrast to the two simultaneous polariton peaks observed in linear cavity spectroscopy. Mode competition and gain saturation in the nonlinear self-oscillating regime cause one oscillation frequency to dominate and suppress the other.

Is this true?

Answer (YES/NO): YES